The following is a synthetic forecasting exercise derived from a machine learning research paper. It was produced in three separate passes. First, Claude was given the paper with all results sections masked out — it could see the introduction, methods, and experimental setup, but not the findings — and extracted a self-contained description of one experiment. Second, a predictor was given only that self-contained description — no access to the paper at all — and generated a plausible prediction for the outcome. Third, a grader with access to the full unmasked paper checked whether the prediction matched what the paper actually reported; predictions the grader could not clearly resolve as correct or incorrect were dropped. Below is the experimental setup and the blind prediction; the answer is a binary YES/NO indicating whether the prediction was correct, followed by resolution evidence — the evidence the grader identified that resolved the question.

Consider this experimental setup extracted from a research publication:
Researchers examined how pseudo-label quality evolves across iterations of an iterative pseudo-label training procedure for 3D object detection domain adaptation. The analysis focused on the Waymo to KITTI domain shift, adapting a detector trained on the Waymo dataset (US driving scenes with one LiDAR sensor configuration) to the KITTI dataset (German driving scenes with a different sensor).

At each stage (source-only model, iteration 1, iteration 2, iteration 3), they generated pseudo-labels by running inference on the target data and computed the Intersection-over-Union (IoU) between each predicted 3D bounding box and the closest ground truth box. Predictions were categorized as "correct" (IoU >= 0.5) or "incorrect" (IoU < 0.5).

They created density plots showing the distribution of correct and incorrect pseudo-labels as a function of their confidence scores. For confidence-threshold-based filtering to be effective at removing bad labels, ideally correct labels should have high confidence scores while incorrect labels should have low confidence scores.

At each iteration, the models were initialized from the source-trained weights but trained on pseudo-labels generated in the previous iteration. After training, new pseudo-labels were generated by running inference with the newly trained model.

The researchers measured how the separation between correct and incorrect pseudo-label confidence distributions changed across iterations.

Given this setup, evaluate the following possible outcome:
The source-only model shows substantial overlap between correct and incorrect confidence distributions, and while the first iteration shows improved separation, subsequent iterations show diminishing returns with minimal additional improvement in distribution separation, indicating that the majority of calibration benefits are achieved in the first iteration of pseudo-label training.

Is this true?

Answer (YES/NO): NO